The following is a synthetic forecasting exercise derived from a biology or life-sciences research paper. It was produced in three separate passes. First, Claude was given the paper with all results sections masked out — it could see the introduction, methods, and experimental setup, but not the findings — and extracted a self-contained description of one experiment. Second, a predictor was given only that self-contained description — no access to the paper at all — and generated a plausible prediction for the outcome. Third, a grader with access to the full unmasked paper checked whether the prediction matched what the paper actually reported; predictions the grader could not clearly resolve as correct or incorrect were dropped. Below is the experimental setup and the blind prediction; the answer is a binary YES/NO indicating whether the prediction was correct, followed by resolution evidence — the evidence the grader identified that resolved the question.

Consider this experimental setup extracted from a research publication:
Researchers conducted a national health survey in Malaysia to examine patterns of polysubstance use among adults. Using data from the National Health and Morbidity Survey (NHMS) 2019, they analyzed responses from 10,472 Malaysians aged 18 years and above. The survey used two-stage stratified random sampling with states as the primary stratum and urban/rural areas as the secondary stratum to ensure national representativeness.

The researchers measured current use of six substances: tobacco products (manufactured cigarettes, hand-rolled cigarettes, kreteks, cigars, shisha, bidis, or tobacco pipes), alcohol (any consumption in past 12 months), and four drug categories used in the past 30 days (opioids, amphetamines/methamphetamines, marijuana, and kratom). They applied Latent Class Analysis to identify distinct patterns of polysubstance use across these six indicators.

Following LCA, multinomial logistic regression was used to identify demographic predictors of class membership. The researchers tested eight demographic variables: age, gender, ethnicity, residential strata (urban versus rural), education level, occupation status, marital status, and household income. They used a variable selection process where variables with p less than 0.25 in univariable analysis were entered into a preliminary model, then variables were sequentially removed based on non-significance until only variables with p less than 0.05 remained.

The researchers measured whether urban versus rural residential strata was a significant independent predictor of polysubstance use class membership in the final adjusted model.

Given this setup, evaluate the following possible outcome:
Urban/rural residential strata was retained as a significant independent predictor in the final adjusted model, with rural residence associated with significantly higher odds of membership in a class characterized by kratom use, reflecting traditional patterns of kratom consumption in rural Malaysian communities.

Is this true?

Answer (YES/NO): NO